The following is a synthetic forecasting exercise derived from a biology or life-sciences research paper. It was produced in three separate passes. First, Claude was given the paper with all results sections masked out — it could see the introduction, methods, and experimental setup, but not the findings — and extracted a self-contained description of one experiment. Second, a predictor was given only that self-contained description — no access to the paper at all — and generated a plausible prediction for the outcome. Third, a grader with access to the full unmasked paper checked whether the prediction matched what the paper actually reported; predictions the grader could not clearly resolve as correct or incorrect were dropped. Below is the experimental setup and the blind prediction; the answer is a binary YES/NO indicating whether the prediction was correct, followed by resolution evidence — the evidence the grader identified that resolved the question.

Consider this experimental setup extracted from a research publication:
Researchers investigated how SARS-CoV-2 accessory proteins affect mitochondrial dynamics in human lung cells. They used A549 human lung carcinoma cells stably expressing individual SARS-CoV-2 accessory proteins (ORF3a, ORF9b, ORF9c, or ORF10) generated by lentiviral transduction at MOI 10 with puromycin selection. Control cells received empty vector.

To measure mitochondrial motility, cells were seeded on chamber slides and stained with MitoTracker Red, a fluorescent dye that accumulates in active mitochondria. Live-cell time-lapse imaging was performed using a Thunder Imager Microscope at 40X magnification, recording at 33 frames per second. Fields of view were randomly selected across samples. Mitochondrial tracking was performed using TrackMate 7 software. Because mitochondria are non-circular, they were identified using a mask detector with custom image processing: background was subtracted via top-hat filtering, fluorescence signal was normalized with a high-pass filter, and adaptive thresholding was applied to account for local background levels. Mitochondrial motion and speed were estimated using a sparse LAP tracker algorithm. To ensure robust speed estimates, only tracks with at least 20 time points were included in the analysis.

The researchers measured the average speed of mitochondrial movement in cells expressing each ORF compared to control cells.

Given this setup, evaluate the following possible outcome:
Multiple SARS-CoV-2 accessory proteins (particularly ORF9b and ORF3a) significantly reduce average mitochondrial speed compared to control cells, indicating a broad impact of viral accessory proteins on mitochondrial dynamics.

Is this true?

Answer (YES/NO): NO